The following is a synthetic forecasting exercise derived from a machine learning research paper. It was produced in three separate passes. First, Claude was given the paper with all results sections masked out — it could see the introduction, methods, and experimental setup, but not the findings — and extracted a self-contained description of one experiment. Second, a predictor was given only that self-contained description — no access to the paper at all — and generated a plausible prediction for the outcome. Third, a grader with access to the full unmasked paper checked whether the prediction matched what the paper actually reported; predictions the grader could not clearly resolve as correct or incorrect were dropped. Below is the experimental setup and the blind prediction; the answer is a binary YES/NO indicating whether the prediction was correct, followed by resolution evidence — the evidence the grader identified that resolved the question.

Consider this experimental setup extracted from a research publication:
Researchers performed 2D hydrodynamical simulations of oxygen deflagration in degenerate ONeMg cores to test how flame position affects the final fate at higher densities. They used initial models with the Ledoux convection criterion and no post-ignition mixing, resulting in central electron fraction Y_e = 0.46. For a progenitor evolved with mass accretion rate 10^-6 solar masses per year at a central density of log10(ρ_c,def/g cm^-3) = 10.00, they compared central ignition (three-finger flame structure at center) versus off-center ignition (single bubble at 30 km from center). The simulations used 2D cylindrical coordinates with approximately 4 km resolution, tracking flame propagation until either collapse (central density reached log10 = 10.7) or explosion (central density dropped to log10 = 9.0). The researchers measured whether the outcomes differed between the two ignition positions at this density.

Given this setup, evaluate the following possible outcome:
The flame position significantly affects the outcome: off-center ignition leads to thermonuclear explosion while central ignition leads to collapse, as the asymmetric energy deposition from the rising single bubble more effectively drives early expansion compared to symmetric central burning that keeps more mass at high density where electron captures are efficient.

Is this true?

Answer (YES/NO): YES